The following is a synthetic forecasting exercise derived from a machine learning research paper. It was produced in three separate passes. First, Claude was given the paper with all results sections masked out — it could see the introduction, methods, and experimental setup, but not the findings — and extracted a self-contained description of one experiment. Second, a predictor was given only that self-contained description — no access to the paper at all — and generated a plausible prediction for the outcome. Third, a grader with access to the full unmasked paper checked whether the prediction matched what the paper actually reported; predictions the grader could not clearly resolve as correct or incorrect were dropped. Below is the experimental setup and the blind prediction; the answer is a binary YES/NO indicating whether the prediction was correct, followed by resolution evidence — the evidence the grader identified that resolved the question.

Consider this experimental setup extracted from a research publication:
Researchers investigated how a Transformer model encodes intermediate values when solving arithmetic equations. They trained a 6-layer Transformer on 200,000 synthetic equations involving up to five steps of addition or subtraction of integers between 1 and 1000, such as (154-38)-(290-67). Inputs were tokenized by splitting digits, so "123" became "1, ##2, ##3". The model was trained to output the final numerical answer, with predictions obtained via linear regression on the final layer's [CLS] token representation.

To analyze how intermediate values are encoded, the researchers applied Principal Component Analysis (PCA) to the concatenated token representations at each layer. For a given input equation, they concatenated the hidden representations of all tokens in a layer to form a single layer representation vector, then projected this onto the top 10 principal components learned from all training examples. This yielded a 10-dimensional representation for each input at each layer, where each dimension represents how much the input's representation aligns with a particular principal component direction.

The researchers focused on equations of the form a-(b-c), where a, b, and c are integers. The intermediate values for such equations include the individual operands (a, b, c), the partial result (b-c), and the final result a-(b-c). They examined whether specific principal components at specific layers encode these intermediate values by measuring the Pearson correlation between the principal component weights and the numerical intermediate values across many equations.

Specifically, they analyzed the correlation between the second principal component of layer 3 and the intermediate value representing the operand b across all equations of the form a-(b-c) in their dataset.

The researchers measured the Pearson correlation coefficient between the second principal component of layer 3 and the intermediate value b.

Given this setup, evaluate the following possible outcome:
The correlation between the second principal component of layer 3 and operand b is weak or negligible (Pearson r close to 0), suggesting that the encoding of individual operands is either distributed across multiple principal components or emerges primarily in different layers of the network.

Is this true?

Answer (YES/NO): NO